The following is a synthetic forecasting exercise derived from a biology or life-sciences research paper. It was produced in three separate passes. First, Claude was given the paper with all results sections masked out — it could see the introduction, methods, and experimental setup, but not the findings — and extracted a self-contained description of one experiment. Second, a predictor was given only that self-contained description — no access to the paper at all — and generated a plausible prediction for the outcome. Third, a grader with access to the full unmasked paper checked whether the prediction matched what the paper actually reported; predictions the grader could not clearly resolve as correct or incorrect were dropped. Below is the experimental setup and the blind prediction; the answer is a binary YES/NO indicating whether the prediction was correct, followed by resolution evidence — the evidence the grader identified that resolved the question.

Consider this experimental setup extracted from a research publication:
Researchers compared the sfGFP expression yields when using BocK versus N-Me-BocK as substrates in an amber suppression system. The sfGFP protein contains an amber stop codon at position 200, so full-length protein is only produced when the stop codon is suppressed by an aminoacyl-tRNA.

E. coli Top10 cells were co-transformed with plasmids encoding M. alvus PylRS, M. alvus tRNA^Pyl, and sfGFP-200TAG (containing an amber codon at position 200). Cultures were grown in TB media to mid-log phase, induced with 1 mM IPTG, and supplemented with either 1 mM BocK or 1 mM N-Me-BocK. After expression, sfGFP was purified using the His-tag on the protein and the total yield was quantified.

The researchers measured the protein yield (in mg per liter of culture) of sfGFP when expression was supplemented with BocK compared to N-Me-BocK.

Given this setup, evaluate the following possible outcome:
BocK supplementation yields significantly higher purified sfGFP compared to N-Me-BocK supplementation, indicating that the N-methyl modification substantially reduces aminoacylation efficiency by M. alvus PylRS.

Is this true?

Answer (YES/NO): NO